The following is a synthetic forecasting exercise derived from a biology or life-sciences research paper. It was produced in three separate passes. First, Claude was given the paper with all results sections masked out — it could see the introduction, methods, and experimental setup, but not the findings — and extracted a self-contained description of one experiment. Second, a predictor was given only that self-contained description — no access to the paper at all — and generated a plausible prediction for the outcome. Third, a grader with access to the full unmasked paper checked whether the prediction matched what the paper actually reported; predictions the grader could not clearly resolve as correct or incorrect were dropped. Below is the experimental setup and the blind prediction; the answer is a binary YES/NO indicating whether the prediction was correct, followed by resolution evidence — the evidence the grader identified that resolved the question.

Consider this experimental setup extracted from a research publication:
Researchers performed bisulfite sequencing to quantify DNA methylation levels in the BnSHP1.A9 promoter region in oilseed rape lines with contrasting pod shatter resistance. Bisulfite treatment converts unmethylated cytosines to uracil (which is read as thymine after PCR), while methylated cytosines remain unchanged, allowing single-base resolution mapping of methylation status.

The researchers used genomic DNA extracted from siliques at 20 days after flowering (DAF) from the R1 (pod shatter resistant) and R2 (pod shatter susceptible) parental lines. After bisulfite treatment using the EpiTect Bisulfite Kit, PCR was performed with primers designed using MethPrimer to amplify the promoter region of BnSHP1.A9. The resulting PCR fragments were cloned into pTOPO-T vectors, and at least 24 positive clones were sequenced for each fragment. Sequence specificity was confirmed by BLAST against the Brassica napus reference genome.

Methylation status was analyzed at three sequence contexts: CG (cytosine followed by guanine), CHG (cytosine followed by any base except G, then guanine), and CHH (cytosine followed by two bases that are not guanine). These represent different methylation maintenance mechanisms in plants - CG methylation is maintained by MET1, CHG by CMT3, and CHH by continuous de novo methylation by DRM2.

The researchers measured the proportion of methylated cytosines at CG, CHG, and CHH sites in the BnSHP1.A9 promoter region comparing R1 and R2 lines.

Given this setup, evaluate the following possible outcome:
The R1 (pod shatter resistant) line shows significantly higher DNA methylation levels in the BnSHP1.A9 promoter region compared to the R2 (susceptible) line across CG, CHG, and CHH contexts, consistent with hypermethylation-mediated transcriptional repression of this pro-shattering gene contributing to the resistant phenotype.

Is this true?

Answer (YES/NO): NO